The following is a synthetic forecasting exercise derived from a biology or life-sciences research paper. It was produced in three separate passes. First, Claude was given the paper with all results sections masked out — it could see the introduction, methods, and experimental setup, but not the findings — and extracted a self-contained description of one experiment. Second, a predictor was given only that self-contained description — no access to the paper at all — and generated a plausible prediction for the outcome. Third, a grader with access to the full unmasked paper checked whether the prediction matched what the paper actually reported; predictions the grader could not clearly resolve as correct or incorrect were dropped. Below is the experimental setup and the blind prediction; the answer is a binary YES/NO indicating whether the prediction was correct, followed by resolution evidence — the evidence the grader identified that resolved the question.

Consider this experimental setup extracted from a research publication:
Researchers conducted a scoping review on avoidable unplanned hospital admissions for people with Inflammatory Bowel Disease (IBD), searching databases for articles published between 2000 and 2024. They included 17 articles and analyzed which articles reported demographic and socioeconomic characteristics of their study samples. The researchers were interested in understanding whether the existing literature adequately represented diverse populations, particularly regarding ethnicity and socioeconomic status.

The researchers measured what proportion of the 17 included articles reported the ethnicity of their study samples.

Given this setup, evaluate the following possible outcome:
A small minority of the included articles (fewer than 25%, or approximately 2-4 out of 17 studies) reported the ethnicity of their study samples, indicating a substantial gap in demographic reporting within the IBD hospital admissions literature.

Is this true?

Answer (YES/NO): YES